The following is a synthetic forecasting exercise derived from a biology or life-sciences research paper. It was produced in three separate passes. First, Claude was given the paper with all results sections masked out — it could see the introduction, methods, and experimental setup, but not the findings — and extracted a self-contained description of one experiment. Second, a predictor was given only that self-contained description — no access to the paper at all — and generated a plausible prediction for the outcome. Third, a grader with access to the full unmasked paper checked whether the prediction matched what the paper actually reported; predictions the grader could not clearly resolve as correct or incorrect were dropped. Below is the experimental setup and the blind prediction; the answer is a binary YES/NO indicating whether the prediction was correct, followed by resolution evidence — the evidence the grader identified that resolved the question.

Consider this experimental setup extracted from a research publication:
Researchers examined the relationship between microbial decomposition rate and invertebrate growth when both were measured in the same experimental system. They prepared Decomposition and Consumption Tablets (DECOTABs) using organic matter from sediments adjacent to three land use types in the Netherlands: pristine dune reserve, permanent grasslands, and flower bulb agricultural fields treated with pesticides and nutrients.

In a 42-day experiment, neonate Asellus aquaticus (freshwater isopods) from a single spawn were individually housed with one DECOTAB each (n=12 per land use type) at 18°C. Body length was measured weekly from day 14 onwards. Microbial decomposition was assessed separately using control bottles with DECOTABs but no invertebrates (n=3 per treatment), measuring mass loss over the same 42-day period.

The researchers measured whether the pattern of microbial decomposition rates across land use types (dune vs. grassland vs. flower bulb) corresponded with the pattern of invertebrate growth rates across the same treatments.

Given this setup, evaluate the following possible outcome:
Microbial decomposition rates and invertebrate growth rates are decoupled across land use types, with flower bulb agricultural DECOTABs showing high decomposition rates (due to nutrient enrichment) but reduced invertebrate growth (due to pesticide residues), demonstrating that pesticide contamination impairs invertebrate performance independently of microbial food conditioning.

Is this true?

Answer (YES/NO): NO